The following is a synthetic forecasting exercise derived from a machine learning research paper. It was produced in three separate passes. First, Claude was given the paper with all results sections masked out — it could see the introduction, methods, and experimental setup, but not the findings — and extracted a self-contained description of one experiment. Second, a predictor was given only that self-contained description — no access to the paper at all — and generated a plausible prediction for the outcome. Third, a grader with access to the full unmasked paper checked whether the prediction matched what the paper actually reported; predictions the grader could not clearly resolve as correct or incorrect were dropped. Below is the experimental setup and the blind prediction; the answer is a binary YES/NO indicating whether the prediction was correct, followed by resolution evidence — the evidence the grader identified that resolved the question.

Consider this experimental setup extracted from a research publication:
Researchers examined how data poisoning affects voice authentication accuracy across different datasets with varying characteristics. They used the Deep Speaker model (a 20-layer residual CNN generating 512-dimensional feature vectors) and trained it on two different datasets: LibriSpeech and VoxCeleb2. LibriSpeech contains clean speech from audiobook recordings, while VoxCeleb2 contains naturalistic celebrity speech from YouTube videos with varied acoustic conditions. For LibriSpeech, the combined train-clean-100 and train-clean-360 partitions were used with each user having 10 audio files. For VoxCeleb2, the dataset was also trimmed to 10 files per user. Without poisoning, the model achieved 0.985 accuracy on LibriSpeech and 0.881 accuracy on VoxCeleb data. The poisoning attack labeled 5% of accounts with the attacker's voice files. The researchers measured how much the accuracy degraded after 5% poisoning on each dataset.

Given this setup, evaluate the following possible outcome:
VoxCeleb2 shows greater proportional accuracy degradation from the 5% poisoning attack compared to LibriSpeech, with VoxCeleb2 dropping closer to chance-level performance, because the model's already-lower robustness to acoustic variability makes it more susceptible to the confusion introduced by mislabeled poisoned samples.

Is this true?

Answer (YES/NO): NO